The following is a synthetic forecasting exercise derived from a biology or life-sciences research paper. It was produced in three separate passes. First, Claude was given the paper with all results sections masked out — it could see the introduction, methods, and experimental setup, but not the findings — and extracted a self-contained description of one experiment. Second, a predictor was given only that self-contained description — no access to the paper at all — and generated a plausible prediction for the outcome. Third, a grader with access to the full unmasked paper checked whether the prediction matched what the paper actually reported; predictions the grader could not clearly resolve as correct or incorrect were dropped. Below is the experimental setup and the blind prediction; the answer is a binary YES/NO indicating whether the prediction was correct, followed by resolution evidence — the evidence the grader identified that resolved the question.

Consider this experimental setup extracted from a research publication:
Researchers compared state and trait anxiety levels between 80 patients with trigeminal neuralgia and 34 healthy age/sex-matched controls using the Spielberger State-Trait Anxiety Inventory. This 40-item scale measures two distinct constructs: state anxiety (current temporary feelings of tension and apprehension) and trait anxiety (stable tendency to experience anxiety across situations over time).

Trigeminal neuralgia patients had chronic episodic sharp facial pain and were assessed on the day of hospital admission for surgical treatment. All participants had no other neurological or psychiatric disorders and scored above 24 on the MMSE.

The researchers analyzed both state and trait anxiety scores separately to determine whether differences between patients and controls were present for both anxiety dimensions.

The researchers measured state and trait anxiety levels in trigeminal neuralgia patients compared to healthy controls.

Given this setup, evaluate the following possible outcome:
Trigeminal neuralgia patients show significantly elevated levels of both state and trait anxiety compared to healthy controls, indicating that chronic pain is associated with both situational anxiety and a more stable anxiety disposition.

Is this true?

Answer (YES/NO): YES